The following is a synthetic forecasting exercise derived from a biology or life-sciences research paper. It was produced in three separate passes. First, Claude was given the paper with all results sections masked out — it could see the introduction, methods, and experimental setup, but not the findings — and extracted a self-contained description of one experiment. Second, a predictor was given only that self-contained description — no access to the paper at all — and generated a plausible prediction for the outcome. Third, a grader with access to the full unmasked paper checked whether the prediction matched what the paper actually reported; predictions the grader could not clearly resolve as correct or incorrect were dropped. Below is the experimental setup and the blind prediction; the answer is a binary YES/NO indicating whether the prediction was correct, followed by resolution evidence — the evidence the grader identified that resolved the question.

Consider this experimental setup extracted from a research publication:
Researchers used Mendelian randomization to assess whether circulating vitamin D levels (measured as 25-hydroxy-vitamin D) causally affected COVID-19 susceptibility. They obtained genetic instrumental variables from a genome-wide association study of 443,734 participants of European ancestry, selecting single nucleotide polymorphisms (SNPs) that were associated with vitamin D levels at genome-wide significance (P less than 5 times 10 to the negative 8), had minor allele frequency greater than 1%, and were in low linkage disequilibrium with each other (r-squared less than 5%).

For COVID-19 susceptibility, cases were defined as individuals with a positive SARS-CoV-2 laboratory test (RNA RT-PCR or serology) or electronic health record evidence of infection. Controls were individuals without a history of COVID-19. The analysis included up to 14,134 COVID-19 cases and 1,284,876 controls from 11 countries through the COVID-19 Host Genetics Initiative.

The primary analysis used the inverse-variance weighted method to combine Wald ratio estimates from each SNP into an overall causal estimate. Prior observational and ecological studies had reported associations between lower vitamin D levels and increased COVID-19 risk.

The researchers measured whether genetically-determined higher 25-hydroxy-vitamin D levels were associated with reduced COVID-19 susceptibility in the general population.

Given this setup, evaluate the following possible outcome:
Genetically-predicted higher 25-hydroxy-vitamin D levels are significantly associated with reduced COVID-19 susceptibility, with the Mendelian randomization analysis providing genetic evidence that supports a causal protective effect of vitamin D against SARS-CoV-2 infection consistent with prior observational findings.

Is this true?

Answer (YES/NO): NO